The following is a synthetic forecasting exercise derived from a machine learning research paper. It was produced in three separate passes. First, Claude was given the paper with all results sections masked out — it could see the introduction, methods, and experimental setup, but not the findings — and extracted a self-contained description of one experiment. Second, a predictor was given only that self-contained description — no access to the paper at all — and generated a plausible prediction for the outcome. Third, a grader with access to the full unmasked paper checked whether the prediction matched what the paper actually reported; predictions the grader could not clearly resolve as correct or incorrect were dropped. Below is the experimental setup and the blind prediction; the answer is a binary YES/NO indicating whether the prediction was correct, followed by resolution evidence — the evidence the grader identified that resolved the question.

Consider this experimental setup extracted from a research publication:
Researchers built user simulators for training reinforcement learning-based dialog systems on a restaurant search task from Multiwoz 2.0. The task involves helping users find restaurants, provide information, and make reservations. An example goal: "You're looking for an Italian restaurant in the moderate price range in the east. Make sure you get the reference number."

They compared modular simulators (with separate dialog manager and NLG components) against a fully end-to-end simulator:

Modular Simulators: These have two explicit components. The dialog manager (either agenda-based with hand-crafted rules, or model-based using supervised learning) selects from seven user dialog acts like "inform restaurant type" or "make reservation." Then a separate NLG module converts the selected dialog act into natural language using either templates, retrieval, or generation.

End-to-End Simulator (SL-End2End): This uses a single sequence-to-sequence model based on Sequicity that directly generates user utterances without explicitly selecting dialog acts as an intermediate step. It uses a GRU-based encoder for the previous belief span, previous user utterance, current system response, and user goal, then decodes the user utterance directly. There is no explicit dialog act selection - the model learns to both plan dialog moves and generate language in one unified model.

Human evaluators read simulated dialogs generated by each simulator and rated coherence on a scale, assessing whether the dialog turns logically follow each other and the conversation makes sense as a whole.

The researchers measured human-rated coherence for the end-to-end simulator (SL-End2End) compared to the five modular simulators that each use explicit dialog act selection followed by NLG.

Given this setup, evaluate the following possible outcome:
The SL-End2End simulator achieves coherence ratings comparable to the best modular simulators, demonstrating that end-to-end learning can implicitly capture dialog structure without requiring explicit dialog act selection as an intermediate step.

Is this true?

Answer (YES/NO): NO